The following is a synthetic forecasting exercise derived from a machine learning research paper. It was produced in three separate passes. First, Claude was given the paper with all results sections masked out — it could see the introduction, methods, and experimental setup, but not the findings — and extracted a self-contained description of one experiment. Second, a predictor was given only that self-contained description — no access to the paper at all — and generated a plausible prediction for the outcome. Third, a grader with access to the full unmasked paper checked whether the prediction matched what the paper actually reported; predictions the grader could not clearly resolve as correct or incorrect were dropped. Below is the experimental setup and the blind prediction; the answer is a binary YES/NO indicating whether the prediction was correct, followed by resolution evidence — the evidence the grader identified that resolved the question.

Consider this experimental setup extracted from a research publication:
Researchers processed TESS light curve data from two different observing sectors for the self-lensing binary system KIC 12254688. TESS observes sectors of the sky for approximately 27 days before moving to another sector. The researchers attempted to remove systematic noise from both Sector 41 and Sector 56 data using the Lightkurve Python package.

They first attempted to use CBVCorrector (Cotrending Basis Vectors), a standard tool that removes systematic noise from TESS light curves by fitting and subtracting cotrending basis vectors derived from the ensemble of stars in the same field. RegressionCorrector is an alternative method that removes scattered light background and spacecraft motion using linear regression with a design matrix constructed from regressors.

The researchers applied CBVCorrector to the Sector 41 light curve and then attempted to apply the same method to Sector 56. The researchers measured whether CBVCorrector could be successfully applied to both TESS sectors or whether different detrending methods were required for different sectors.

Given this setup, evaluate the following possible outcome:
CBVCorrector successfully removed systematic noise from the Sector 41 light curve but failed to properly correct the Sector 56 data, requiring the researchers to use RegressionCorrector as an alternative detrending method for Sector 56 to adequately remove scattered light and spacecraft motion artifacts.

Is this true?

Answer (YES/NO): YES